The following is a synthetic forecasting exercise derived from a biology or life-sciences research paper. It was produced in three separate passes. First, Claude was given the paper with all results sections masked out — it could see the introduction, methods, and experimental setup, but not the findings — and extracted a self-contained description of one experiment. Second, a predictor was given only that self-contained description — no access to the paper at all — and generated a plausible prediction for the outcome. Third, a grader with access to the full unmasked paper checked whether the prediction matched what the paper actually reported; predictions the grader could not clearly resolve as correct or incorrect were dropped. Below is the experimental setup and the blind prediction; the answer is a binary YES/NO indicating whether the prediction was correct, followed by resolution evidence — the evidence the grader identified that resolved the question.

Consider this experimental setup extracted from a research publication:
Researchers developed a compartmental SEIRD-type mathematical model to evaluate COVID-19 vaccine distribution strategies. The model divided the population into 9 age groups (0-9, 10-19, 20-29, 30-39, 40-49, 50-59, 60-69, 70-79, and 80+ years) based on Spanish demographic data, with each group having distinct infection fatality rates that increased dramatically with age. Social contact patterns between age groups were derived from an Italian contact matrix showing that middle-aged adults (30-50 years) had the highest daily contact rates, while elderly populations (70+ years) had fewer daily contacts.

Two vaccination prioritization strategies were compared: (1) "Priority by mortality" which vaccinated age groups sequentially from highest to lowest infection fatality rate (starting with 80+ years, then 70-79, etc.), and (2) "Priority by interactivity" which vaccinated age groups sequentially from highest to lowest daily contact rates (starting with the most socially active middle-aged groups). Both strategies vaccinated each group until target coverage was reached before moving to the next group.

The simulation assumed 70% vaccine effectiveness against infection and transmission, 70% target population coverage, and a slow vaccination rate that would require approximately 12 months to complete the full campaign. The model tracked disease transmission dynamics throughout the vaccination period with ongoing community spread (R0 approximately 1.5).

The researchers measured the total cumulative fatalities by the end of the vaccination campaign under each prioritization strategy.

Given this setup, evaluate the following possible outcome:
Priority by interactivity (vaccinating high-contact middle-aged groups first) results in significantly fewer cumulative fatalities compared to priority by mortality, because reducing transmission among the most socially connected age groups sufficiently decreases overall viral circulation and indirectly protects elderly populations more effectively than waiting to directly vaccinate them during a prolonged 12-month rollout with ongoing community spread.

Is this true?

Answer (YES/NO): YES